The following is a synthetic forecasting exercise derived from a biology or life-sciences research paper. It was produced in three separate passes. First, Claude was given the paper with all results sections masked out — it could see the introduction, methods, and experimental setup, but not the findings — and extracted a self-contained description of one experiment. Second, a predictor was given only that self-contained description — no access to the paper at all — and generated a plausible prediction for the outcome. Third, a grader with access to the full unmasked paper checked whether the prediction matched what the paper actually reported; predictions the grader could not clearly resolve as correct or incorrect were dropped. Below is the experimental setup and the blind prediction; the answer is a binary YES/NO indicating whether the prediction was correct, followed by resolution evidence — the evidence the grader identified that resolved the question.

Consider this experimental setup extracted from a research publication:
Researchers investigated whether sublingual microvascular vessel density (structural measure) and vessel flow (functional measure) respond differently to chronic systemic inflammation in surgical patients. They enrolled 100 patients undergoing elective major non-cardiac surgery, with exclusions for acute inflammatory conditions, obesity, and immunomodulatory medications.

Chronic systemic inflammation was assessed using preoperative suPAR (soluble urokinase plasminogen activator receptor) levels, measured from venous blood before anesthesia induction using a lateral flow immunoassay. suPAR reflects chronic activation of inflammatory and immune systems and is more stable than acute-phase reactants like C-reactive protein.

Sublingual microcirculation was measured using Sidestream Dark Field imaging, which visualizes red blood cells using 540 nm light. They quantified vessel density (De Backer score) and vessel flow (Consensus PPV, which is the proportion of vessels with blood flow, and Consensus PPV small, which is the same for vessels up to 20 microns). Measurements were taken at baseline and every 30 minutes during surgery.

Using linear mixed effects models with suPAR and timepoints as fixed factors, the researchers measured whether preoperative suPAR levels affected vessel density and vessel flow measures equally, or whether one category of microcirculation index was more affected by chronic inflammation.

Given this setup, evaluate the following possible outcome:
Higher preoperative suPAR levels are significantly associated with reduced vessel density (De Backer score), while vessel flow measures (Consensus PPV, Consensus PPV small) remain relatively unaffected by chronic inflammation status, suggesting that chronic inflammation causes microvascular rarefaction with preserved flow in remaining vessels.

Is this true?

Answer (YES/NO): NO